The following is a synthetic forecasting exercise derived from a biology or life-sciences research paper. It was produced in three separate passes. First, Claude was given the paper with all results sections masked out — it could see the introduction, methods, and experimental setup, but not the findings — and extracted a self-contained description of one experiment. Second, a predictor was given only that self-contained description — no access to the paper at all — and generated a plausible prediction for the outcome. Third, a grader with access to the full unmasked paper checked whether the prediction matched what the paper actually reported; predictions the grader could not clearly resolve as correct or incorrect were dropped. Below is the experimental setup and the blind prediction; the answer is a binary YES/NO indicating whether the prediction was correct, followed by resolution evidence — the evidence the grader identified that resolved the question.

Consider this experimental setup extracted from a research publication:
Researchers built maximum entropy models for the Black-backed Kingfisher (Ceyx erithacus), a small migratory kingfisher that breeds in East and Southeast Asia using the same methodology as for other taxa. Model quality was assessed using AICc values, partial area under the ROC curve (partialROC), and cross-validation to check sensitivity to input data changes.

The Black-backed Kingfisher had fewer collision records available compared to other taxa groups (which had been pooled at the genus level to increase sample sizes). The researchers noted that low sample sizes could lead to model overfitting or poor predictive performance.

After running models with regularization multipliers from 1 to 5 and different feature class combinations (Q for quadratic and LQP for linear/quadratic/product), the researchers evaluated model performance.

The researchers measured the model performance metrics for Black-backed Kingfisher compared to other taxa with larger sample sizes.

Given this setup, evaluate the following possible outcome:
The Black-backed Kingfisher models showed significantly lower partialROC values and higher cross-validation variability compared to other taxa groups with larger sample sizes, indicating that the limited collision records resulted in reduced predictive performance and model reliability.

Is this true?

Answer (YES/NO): NO